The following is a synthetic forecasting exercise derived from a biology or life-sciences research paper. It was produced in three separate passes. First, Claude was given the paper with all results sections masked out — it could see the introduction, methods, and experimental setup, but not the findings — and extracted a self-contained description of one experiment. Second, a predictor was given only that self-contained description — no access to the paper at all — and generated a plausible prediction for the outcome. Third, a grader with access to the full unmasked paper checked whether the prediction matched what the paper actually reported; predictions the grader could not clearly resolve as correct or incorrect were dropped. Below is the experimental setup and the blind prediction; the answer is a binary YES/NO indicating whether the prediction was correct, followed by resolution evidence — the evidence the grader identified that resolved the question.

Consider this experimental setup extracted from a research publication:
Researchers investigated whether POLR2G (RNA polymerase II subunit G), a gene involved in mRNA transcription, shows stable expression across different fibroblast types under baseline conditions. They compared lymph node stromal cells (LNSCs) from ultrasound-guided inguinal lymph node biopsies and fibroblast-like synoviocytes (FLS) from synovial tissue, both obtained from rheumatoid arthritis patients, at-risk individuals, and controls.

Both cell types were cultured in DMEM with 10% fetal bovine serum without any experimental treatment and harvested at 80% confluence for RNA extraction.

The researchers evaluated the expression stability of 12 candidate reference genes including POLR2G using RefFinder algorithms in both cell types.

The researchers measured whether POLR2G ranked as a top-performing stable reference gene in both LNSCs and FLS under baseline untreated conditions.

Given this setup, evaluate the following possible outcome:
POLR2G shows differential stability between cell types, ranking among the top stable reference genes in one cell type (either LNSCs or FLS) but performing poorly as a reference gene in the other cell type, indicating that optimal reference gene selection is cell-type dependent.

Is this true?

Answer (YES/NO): NO